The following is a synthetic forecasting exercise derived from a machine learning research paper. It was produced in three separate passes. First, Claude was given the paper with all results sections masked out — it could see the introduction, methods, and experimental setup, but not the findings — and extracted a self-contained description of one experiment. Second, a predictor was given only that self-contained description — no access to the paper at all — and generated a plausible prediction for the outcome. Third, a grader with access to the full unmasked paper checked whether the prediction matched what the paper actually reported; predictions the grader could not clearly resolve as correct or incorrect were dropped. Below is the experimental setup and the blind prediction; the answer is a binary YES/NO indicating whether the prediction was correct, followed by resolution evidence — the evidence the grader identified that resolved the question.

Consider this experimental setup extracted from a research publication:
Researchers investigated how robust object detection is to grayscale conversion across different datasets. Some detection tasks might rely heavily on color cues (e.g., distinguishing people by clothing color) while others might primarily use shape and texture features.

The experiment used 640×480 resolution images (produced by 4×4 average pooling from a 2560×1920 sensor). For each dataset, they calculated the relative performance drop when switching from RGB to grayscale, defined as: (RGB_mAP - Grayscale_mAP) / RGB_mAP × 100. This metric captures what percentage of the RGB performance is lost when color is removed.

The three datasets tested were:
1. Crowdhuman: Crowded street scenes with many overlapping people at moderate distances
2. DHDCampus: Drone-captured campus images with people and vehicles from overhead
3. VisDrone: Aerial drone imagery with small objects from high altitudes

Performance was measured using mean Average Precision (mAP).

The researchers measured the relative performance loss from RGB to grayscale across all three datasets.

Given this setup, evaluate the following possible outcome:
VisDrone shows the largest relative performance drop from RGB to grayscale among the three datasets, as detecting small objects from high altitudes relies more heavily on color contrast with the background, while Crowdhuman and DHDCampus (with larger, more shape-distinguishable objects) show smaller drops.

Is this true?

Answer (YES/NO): NO